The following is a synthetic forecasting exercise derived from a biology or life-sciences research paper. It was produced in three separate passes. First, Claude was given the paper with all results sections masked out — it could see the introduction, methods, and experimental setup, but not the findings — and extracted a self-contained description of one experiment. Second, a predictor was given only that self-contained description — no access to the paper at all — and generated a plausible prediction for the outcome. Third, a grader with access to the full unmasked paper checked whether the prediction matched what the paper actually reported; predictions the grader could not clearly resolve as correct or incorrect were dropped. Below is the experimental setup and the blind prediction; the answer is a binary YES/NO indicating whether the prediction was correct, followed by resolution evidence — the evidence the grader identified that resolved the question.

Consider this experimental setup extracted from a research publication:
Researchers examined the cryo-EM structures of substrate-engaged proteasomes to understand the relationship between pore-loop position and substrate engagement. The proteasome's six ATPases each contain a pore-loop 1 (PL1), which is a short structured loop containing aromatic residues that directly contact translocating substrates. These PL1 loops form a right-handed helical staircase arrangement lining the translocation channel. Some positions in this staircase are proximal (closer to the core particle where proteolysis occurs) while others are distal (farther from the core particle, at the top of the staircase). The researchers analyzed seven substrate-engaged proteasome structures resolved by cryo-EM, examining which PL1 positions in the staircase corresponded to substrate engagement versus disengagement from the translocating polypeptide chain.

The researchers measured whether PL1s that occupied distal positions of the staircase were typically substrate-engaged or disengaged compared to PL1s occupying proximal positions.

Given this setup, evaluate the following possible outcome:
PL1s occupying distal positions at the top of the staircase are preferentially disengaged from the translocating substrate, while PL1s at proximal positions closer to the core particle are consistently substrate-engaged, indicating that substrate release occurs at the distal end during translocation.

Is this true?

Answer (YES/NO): YES